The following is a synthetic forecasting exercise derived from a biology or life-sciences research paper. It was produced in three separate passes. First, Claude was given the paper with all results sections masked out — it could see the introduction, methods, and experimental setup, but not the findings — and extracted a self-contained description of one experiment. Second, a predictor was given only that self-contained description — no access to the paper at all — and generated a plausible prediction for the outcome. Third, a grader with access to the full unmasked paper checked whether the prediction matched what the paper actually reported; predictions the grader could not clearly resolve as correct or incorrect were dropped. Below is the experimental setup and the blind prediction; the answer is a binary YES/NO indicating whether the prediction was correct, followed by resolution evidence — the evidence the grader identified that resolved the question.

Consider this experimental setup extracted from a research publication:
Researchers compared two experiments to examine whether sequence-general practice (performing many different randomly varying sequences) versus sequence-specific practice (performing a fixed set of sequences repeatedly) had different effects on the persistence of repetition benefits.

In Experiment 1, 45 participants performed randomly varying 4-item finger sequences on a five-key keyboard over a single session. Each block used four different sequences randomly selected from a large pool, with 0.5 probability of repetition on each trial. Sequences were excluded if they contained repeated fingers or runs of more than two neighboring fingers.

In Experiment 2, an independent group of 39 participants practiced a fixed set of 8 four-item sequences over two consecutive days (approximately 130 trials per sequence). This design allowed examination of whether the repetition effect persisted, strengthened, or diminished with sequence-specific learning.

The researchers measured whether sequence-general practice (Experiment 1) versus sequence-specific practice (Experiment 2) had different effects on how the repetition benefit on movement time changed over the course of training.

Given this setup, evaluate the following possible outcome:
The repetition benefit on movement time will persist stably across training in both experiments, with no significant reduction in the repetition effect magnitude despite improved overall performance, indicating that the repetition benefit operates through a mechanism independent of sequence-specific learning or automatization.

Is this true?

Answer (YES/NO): NO